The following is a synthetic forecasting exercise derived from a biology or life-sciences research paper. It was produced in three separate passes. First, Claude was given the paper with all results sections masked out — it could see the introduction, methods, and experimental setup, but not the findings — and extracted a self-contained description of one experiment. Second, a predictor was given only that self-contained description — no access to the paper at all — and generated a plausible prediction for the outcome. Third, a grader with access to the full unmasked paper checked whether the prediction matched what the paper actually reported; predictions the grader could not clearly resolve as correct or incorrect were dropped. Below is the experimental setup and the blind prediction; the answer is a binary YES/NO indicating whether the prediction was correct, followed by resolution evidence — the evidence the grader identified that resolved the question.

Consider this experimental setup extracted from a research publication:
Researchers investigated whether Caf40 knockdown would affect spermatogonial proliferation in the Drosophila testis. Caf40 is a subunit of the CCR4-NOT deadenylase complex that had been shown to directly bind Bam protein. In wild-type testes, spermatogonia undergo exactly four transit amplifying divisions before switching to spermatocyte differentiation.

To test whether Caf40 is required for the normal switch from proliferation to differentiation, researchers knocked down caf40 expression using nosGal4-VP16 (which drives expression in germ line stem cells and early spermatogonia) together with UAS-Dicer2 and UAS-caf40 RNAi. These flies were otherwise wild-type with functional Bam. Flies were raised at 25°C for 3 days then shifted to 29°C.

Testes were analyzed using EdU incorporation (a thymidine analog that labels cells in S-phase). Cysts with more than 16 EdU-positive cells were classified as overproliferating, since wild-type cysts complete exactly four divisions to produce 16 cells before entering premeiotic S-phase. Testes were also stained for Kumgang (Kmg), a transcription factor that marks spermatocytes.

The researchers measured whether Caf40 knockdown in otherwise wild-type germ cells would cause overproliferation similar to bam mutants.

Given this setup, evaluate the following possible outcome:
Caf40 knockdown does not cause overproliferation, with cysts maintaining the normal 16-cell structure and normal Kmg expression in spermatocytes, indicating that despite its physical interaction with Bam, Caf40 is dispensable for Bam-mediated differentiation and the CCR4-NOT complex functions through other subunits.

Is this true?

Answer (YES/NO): NO